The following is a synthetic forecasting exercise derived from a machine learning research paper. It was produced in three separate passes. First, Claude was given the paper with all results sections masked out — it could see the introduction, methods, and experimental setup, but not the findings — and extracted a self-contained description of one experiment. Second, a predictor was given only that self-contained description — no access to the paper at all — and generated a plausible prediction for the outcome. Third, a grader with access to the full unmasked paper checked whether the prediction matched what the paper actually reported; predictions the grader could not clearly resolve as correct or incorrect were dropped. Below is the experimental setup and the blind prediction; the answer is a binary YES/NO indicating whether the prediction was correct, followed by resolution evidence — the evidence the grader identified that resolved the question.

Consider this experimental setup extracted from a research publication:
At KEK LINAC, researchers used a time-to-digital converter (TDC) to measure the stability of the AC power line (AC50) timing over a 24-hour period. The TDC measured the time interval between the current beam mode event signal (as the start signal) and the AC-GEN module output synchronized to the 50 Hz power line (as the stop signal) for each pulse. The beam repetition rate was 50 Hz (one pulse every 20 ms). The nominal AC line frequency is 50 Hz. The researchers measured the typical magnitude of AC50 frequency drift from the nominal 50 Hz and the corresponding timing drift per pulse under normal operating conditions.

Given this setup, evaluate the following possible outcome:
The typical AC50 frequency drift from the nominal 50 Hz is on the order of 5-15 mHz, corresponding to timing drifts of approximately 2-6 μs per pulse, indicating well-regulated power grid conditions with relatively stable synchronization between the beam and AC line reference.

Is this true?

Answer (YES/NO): NO